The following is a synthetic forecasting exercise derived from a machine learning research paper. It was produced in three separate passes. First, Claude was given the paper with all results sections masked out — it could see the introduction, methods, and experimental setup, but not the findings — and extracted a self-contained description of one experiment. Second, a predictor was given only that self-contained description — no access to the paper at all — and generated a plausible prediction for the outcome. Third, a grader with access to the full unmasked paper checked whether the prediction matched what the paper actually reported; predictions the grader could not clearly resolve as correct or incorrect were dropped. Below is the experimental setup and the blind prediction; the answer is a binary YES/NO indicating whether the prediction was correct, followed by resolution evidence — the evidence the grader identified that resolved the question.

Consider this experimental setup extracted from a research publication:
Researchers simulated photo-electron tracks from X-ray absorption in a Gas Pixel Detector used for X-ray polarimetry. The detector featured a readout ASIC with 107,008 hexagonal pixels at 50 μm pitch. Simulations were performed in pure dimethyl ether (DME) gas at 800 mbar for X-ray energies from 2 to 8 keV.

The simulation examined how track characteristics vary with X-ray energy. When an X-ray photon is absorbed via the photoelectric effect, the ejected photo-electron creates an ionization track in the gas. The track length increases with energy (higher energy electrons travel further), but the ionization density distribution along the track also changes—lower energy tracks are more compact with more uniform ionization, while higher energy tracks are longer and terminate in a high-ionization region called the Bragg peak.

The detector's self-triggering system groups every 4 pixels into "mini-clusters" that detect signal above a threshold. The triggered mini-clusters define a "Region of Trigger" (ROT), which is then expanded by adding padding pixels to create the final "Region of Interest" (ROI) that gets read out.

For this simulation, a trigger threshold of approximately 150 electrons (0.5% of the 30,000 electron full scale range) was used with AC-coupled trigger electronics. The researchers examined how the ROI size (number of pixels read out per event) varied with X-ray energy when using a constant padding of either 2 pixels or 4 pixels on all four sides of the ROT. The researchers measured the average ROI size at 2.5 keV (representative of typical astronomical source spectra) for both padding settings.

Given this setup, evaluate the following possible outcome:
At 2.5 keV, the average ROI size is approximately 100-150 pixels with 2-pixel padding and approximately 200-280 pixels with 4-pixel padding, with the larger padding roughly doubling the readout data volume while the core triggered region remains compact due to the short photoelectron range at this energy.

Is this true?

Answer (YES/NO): YES